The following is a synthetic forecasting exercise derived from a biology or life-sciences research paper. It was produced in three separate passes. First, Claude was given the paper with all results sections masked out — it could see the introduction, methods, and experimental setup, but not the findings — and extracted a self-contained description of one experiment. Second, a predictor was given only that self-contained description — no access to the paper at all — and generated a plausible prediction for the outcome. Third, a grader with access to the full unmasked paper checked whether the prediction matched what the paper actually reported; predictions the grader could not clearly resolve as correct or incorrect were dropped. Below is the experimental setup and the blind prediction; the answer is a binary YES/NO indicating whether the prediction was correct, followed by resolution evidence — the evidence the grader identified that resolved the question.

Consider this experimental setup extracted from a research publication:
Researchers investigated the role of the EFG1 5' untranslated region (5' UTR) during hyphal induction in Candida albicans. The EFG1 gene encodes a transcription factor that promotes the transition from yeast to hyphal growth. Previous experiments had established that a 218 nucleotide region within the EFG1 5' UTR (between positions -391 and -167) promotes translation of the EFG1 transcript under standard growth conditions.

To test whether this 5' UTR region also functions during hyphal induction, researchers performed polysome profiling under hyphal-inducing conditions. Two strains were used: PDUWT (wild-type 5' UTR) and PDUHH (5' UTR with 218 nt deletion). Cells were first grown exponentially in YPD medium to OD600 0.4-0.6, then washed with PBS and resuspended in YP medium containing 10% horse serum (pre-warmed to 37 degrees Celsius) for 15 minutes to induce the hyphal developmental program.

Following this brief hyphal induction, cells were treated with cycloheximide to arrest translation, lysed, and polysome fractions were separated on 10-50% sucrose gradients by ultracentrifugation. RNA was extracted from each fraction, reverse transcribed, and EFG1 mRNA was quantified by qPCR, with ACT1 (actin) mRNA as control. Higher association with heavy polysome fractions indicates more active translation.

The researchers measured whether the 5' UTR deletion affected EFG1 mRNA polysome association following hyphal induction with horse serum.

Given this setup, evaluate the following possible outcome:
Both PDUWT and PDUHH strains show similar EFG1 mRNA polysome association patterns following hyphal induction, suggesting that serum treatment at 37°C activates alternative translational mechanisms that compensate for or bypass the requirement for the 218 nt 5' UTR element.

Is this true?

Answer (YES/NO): NO